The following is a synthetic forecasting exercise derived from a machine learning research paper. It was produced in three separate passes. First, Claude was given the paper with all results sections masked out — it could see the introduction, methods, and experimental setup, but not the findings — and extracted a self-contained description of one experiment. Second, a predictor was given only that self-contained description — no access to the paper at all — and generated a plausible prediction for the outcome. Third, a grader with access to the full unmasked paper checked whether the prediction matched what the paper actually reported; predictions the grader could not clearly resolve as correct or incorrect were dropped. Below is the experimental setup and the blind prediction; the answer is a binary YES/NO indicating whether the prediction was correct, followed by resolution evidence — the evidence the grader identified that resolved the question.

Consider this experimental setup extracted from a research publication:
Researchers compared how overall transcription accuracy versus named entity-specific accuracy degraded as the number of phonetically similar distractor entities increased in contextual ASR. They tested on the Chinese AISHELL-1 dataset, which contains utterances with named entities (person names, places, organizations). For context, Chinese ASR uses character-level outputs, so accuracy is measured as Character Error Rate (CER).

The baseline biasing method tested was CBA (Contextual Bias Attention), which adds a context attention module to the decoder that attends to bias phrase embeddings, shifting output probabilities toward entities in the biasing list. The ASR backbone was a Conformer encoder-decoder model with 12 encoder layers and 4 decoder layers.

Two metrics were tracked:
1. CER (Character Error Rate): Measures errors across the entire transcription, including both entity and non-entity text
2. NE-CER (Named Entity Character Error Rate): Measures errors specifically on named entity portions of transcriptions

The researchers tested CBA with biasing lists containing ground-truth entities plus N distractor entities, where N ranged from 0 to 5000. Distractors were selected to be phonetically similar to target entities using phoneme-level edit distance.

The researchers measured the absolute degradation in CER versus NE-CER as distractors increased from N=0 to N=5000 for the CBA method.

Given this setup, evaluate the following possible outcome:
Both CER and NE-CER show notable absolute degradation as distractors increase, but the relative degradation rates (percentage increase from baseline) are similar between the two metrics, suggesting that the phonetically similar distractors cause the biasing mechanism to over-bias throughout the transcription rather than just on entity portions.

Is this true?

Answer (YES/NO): NO